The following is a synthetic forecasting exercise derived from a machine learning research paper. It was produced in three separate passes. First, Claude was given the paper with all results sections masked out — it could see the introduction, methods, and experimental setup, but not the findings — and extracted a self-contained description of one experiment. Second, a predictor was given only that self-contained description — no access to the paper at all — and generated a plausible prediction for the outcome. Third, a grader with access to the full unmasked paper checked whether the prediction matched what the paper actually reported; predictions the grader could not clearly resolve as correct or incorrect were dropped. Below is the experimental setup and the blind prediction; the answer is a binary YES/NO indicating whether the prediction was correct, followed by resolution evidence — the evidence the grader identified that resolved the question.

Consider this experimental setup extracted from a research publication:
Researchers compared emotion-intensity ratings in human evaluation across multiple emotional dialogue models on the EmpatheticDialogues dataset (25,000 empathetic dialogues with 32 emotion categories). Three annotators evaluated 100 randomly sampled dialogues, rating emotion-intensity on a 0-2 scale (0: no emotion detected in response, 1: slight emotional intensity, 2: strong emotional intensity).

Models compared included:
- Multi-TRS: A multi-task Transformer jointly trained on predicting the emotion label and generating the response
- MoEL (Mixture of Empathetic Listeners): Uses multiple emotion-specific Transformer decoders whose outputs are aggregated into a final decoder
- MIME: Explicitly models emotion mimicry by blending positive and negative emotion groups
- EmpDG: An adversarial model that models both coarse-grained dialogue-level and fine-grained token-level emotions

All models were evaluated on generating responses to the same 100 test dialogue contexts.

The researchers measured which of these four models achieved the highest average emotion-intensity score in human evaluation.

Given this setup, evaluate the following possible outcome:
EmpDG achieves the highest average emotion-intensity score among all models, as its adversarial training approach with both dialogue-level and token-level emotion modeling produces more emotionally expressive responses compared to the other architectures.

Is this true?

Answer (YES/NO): NO